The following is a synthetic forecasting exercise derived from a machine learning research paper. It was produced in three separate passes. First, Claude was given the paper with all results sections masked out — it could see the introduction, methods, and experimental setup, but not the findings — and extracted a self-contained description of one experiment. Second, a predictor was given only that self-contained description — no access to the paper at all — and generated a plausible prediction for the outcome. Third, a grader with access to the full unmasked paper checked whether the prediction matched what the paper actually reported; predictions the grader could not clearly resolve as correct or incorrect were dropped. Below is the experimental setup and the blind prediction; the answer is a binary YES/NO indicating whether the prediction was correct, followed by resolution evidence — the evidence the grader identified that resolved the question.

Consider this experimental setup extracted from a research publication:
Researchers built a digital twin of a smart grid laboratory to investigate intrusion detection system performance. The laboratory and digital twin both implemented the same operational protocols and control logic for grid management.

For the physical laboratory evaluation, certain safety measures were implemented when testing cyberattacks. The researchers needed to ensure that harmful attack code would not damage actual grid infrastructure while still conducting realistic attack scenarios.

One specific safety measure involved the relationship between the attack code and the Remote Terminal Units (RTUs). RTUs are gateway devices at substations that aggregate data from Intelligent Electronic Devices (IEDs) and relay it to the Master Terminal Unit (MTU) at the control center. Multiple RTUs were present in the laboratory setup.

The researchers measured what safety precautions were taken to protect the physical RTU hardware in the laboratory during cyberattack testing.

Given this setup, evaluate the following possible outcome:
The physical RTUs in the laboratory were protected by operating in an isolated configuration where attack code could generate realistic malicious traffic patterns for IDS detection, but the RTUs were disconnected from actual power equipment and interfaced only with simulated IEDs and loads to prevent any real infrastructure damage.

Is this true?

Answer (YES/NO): NO